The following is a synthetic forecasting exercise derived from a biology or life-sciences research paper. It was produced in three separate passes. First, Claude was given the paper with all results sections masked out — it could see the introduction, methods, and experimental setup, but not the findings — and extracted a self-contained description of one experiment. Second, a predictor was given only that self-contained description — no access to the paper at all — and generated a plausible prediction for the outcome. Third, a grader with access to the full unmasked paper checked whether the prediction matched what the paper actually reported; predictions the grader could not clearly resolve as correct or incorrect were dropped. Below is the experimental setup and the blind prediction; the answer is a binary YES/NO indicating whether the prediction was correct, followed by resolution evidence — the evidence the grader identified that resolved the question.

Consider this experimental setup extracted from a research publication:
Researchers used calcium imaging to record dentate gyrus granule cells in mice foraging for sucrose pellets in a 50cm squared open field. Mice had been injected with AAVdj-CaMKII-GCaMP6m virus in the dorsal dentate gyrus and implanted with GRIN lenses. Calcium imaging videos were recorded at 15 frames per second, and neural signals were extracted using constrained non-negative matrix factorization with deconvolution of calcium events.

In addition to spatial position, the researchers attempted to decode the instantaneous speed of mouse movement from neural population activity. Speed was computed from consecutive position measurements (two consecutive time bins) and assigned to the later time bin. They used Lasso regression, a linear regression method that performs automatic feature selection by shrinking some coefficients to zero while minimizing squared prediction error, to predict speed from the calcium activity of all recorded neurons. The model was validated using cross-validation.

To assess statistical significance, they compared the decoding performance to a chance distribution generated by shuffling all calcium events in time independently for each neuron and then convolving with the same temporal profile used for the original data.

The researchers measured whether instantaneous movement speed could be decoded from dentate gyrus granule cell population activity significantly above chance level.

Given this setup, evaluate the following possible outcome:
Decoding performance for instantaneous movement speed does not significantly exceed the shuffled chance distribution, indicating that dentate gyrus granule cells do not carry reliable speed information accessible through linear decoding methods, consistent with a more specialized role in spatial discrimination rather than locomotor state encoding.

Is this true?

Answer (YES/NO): NO